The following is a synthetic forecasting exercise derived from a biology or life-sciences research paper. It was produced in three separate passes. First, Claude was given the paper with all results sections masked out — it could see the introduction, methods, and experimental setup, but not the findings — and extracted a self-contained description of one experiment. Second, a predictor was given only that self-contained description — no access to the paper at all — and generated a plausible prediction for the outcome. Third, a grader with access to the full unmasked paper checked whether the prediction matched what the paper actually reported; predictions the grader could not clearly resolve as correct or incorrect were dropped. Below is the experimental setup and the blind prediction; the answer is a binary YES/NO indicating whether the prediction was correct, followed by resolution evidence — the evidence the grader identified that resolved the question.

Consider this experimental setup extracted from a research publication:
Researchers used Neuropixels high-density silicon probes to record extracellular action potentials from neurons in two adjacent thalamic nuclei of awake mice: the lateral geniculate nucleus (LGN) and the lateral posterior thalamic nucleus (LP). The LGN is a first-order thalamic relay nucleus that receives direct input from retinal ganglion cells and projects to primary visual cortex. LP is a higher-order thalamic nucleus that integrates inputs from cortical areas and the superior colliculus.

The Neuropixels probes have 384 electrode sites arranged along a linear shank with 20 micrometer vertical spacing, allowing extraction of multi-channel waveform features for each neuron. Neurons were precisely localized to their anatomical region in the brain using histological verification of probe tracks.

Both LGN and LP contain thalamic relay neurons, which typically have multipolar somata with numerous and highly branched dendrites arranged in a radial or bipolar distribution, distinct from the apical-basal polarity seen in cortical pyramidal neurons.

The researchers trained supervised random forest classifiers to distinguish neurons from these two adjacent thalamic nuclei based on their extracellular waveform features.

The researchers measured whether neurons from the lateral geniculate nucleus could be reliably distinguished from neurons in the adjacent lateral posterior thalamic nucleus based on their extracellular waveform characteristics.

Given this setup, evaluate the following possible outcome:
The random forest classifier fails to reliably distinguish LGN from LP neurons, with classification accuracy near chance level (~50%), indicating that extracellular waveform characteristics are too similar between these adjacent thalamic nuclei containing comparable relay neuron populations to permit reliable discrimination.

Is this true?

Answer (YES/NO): NO